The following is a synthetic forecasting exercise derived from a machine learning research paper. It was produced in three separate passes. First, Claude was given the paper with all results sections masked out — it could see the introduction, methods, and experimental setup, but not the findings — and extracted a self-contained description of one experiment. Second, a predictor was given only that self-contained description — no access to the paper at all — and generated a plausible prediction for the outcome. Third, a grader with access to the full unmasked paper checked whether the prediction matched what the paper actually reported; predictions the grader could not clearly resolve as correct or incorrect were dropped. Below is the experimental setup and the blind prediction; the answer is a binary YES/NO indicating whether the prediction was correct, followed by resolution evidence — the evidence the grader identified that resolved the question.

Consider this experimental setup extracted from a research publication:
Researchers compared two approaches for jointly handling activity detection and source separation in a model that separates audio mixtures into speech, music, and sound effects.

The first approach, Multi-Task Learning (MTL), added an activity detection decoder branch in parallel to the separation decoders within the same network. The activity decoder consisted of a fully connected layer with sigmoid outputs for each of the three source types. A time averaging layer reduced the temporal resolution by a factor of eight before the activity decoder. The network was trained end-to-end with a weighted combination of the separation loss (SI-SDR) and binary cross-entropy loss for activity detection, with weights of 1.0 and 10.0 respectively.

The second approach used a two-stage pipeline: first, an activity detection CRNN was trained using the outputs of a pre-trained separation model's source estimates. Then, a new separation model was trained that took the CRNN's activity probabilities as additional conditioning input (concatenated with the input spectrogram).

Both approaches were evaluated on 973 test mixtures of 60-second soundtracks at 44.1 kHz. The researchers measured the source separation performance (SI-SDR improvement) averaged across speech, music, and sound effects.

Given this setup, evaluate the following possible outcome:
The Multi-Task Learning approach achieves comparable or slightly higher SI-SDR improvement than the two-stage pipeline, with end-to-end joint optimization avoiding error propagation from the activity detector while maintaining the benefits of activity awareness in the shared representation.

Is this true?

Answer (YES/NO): NO